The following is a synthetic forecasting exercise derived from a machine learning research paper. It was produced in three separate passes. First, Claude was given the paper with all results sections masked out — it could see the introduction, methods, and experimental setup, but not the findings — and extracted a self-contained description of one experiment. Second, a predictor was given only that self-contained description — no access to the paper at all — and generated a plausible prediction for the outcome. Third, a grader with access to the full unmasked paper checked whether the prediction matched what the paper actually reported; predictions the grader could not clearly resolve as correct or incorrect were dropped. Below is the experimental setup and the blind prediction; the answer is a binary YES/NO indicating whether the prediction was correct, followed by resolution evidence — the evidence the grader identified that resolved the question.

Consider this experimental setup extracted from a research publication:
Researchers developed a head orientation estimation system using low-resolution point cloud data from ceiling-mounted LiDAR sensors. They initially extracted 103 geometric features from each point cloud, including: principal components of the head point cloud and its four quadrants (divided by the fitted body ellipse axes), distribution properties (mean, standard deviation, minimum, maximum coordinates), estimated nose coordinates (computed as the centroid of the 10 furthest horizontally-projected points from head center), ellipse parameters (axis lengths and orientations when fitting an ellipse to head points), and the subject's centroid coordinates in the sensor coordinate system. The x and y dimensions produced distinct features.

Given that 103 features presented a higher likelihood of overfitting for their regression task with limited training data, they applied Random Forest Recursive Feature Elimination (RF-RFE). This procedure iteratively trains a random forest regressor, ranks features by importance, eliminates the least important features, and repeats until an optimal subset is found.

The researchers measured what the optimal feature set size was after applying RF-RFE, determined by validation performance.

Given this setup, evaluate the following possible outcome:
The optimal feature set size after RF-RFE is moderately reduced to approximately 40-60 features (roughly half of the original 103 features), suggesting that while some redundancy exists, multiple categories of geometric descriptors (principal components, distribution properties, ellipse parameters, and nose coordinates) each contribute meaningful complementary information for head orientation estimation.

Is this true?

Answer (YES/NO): YES